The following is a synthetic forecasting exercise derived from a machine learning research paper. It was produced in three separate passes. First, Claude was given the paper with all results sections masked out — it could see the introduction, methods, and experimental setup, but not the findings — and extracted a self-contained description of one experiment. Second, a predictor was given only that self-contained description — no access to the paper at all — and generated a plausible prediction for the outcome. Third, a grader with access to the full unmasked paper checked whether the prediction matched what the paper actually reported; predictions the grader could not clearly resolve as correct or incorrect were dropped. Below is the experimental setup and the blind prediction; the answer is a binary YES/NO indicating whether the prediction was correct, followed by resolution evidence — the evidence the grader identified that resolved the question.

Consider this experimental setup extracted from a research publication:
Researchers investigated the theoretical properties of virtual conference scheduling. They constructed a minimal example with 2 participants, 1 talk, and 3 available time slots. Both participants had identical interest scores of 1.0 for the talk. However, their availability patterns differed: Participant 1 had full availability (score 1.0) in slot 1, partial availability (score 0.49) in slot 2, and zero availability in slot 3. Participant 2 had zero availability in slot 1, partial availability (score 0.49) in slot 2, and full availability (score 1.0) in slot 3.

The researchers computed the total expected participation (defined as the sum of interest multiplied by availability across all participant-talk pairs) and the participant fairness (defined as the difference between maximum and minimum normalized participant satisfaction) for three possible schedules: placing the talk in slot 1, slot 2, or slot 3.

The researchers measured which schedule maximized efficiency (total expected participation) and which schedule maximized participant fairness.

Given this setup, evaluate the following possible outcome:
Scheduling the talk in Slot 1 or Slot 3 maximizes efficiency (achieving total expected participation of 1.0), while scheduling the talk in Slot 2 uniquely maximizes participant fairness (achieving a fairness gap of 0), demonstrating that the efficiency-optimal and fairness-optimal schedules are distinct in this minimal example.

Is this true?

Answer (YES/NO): YES